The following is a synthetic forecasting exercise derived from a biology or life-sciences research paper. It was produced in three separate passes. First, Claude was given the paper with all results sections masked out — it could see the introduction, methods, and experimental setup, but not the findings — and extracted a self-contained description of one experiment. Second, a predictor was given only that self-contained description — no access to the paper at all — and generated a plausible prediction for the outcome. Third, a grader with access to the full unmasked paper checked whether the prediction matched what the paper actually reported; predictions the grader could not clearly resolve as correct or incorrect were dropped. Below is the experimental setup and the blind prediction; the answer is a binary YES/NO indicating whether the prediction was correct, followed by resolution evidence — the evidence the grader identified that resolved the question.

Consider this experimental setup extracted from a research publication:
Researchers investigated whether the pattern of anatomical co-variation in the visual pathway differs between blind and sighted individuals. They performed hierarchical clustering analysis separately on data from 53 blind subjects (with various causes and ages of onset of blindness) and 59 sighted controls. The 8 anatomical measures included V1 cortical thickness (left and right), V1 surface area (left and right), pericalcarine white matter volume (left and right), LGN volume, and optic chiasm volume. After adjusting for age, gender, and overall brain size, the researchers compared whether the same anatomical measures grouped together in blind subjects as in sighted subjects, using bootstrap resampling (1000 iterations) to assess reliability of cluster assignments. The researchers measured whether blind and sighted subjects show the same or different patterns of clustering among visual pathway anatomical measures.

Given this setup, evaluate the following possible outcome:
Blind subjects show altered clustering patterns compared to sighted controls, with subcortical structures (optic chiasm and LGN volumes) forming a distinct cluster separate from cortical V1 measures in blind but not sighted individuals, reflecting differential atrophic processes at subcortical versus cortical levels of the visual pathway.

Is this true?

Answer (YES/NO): NO